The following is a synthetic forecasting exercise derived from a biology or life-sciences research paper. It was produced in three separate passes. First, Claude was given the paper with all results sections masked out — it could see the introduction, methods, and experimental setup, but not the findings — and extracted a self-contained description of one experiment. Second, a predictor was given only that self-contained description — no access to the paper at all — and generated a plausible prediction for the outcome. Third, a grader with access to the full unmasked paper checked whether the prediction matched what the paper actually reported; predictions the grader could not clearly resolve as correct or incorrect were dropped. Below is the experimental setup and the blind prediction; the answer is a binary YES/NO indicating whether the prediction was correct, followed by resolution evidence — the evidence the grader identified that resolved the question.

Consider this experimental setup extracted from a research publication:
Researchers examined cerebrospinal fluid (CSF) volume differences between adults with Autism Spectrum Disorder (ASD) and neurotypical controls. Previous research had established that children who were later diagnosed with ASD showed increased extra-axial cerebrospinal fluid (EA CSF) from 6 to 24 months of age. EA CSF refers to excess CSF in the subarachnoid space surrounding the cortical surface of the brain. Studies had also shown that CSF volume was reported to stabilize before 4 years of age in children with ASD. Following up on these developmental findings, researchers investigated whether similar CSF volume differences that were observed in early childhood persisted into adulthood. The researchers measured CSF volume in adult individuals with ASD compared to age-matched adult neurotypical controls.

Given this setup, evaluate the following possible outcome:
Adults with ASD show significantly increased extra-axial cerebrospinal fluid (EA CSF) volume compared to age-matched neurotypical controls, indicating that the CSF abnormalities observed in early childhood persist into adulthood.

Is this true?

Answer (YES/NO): NO